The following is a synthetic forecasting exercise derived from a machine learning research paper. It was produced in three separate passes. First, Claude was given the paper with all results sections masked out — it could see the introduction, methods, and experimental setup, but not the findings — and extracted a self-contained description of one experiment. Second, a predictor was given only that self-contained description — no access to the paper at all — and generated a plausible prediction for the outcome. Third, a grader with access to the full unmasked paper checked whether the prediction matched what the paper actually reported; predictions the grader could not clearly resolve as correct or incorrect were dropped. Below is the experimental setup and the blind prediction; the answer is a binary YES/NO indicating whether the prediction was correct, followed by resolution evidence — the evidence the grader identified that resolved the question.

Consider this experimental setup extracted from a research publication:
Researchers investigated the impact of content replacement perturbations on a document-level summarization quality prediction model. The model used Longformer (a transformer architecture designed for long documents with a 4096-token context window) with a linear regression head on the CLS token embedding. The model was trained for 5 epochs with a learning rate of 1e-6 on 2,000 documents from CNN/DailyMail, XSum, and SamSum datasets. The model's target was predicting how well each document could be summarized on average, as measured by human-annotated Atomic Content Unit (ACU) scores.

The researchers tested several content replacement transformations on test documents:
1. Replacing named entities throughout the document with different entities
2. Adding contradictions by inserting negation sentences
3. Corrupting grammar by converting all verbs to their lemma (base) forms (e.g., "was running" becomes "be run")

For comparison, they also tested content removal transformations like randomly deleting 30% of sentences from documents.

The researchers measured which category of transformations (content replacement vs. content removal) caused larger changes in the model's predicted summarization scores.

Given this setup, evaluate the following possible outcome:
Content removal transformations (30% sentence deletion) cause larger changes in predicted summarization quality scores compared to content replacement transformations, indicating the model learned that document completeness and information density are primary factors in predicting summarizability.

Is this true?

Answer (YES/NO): NO